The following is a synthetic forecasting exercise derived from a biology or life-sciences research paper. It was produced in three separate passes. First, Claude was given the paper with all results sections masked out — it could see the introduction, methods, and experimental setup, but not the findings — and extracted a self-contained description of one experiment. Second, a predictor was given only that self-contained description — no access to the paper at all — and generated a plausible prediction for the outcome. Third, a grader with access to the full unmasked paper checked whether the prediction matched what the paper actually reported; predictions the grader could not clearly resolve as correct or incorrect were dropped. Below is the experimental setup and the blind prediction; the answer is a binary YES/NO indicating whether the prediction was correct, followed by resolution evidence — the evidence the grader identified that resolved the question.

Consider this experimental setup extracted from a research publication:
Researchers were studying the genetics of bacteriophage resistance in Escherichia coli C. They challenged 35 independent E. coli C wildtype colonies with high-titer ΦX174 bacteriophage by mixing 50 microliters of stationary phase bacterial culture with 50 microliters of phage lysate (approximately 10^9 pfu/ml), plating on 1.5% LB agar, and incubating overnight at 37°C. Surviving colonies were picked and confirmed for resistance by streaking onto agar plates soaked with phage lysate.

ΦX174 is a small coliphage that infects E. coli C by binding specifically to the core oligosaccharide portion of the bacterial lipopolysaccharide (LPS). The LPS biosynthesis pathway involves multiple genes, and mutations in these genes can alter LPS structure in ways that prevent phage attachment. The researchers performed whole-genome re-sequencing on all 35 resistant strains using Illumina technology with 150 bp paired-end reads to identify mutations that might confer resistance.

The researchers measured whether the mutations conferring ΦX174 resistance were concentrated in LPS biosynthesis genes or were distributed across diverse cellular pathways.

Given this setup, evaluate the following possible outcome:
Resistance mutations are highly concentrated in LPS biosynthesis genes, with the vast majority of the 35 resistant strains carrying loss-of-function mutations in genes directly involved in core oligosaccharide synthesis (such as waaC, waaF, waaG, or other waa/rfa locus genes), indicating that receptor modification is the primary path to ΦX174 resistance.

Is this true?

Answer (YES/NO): YES